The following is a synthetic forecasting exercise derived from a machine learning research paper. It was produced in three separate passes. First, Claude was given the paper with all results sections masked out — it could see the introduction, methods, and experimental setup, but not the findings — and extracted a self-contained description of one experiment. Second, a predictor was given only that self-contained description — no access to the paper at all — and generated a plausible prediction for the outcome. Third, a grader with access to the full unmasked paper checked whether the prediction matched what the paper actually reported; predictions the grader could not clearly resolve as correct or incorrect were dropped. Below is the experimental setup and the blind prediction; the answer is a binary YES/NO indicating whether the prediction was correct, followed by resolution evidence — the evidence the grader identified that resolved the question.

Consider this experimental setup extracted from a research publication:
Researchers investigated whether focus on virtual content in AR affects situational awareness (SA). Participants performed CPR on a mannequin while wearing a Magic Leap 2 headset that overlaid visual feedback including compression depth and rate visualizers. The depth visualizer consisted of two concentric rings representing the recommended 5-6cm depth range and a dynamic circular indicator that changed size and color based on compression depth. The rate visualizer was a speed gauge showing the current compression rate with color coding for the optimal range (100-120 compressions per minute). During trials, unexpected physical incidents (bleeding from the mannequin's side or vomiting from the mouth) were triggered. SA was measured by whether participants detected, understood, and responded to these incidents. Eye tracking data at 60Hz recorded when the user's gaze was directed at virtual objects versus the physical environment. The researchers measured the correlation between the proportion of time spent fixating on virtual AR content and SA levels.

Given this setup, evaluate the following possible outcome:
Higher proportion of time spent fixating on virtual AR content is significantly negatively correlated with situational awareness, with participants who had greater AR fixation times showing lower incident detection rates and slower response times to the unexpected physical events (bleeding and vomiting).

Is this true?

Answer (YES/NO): NO